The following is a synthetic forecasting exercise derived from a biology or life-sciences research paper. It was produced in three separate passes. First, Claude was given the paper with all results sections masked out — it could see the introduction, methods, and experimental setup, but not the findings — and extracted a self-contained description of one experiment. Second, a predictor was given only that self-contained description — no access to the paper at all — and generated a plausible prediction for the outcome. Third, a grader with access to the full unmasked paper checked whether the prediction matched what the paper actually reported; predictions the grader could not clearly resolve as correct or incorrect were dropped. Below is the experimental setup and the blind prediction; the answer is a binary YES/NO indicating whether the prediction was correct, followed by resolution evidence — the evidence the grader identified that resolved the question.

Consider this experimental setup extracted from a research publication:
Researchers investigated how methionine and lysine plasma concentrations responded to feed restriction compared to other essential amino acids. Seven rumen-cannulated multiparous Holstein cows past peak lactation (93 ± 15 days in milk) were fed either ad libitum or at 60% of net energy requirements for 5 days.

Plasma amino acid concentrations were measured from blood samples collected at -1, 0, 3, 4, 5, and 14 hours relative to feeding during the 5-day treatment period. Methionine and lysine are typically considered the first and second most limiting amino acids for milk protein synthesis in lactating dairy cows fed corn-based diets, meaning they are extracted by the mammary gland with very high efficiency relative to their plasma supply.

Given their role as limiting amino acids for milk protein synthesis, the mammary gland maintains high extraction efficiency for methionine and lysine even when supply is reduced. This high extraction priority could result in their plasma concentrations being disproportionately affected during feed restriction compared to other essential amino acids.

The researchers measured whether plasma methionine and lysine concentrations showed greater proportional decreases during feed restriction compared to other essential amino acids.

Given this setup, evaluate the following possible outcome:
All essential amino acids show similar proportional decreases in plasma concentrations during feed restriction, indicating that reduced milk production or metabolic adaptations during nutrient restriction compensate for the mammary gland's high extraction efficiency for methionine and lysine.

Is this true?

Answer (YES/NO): NO